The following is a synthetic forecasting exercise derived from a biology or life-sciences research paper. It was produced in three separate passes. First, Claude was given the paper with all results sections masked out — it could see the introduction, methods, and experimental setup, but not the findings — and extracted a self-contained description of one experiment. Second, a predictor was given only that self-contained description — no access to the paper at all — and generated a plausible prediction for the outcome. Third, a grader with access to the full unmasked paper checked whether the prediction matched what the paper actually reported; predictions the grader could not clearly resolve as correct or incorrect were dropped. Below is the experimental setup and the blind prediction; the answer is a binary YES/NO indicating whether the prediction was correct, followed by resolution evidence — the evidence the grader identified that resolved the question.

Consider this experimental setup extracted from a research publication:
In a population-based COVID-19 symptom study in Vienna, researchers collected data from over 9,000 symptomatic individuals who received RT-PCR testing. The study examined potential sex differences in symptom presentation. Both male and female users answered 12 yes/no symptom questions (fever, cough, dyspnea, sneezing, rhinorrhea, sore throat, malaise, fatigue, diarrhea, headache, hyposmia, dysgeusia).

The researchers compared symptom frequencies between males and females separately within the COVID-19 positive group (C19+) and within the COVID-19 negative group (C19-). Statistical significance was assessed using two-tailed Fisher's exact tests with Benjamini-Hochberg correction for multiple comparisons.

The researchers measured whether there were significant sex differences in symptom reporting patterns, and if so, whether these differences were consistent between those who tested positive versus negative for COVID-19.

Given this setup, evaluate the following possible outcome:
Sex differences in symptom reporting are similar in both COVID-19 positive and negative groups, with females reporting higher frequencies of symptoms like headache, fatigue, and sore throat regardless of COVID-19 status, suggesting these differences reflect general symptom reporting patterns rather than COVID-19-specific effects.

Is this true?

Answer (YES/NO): NO